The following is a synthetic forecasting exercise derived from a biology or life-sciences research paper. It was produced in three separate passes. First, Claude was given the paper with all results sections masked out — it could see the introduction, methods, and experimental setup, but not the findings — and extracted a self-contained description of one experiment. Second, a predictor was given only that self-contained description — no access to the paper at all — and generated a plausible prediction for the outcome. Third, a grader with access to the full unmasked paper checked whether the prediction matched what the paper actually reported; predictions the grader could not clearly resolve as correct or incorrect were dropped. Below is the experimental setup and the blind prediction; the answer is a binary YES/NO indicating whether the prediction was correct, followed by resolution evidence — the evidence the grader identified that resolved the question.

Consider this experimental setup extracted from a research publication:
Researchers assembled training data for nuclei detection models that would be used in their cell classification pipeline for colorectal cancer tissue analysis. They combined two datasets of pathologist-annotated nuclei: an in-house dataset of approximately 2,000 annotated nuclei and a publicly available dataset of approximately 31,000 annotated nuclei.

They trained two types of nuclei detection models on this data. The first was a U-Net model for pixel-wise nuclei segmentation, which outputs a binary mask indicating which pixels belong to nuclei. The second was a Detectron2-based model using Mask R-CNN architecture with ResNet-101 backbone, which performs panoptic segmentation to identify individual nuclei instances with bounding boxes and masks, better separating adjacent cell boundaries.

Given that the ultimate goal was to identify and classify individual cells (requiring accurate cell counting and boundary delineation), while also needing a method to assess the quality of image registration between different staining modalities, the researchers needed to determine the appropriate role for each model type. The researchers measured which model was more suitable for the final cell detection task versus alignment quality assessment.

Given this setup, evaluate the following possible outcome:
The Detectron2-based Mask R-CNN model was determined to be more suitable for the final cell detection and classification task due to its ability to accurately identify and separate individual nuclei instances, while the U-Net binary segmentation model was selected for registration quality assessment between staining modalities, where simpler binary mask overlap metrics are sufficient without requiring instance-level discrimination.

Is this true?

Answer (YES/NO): YES